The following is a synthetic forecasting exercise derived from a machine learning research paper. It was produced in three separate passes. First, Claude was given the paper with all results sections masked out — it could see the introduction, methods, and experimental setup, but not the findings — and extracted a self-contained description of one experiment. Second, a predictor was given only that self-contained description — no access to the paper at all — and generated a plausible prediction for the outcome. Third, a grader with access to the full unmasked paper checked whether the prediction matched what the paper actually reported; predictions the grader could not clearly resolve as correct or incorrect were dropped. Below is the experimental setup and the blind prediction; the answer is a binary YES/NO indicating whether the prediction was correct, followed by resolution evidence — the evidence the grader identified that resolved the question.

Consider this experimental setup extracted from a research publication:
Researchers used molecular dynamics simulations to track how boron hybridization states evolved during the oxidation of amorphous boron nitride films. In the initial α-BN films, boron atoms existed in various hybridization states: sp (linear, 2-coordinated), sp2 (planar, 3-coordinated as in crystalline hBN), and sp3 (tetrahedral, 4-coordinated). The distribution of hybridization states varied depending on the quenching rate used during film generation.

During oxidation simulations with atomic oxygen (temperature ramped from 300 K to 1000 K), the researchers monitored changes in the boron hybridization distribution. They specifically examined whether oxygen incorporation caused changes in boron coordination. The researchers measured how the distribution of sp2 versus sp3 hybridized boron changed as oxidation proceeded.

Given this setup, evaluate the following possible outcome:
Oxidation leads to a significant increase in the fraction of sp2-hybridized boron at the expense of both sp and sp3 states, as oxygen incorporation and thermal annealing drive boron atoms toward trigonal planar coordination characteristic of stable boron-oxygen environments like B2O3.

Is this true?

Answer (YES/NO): NO